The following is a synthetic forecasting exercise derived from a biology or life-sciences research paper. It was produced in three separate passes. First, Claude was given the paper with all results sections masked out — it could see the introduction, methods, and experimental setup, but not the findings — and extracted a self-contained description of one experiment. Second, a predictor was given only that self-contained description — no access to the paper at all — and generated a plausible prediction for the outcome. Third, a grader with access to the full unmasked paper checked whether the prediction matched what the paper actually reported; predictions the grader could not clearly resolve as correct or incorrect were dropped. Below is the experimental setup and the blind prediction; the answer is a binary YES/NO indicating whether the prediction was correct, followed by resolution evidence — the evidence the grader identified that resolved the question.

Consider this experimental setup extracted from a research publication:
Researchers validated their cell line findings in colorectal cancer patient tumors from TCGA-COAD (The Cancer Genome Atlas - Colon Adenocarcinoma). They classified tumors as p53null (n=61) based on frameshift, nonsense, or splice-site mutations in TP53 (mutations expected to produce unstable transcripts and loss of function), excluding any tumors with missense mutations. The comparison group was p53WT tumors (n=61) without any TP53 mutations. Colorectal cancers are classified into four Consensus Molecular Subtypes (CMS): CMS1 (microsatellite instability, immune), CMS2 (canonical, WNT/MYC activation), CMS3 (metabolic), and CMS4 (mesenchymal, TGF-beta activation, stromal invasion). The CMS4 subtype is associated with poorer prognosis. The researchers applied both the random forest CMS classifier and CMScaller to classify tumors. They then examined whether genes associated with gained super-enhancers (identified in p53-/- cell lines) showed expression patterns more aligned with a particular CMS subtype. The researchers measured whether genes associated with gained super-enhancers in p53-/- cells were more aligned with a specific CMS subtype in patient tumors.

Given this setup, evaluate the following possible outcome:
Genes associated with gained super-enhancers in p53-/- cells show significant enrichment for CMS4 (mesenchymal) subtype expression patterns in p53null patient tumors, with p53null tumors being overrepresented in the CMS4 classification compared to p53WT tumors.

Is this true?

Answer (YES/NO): YES